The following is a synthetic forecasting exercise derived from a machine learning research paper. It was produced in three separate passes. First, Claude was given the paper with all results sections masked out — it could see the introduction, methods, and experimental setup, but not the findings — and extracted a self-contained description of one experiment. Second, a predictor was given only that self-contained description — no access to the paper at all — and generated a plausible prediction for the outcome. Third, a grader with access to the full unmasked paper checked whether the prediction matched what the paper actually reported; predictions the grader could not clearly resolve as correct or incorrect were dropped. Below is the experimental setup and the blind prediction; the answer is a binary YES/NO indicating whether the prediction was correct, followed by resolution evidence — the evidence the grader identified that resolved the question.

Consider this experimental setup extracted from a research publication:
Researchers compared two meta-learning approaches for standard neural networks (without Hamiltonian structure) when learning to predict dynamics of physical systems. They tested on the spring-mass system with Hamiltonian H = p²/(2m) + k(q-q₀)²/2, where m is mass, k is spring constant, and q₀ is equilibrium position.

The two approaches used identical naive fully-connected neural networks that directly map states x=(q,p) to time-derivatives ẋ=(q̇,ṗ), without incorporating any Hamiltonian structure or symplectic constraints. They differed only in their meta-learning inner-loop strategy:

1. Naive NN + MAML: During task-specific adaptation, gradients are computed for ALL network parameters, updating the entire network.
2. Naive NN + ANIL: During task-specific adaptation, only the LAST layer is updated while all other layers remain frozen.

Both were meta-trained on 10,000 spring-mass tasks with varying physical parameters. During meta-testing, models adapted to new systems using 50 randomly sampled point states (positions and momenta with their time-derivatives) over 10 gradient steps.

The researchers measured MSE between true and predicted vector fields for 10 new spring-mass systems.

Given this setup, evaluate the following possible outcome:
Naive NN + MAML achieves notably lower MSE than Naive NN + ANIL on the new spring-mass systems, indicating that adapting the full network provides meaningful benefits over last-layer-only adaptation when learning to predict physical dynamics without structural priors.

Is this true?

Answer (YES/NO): NO